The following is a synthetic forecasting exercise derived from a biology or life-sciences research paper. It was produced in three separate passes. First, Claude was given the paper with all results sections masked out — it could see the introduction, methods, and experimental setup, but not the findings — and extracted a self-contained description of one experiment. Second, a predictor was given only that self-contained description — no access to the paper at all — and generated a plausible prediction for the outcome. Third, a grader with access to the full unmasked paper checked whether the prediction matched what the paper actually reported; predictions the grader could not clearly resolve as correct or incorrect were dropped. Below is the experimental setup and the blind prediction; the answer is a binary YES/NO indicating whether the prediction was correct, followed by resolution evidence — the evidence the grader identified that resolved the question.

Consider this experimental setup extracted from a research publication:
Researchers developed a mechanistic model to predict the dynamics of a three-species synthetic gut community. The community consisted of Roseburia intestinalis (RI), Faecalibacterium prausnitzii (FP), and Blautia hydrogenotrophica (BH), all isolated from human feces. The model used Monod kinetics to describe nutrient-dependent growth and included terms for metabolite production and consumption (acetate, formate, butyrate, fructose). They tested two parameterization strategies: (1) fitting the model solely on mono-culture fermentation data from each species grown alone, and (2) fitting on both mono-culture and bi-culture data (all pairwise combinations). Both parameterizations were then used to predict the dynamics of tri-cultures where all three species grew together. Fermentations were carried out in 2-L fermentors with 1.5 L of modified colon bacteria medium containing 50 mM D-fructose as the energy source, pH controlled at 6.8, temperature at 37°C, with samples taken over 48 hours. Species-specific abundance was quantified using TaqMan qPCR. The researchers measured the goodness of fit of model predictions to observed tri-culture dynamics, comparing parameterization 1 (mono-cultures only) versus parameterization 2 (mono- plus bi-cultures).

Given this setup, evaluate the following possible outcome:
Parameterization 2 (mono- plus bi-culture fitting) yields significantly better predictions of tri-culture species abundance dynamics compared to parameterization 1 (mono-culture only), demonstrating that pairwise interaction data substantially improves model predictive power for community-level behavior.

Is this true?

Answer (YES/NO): YES